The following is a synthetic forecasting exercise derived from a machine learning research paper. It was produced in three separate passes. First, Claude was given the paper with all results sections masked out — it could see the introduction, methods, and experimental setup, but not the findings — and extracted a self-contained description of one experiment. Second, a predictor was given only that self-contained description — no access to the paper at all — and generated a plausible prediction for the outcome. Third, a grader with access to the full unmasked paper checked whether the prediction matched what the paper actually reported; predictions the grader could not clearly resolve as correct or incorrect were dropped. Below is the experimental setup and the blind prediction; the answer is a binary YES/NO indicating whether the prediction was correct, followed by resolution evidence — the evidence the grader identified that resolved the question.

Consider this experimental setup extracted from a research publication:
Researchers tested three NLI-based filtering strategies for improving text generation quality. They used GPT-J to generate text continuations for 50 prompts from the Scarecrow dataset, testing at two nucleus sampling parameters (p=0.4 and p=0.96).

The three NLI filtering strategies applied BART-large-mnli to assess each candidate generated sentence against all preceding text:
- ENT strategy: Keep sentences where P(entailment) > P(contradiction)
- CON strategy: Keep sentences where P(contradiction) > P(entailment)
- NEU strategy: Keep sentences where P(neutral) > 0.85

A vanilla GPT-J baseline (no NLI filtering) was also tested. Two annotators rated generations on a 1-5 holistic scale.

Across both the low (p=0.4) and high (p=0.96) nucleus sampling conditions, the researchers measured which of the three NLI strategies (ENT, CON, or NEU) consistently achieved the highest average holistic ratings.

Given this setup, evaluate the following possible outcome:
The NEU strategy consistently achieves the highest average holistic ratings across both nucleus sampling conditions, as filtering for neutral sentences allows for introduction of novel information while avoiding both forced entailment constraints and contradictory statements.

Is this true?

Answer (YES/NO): YES